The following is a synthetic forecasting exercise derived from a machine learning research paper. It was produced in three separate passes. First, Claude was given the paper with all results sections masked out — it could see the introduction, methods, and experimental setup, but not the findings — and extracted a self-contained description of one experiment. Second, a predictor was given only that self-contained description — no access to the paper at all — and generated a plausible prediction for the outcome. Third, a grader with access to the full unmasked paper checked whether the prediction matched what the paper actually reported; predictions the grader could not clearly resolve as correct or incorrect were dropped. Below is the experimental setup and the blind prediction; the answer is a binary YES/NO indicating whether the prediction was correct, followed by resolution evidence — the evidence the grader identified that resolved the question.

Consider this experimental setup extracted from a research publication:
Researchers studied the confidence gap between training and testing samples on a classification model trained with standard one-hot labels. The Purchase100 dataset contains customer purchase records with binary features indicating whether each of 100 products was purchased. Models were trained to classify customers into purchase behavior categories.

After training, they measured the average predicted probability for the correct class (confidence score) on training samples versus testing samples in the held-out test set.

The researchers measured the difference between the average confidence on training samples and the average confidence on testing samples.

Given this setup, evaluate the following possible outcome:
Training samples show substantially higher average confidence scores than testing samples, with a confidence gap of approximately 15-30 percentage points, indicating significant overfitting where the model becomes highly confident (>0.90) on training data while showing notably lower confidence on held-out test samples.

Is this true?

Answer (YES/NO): YES